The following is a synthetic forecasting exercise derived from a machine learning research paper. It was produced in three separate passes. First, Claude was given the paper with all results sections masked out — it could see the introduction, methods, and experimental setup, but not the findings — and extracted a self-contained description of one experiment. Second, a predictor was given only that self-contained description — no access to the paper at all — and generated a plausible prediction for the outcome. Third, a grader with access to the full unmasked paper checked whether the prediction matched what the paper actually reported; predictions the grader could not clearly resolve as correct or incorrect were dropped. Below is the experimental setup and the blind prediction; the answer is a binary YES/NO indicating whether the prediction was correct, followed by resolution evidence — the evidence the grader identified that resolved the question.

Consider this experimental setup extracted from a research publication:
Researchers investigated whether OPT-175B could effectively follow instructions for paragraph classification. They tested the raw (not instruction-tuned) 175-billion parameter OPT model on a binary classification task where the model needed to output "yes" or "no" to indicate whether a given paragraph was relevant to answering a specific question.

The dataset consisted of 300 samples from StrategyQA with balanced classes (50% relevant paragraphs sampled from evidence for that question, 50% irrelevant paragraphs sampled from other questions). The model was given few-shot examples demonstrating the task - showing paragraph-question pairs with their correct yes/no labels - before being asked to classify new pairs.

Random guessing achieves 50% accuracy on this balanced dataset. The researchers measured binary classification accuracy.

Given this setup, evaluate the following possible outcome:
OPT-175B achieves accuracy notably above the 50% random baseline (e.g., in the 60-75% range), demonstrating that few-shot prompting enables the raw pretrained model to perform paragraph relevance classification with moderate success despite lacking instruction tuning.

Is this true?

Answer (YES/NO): NO